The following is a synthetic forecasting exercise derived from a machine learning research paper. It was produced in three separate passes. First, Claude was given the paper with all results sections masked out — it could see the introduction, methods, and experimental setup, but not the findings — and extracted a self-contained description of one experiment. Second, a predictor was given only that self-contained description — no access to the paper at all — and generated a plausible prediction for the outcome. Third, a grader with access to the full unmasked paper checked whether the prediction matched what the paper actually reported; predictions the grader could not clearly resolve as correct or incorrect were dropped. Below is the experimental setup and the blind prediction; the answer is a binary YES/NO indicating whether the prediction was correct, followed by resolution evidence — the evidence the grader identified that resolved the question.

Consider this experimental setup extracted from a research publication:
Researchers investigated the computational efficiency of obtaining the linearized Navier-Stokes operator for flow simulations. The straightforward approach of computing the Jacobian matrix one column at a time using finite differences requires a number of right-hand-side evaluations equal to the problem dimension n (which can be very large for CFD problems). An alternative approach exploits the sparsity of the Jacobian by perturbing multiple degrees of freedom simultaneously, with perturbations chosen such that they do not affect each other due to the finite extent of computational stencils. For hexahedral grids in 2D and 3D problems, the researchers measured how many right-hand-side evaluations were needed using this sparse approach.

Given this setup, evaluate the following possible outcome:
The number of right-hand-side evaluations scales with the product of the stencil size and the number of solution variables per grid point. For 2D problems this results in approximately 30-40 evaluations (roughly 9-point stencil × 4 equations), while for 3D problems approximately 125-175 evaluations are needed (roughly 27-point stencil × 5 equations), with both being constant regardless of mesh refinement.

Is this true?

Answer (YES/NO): NO